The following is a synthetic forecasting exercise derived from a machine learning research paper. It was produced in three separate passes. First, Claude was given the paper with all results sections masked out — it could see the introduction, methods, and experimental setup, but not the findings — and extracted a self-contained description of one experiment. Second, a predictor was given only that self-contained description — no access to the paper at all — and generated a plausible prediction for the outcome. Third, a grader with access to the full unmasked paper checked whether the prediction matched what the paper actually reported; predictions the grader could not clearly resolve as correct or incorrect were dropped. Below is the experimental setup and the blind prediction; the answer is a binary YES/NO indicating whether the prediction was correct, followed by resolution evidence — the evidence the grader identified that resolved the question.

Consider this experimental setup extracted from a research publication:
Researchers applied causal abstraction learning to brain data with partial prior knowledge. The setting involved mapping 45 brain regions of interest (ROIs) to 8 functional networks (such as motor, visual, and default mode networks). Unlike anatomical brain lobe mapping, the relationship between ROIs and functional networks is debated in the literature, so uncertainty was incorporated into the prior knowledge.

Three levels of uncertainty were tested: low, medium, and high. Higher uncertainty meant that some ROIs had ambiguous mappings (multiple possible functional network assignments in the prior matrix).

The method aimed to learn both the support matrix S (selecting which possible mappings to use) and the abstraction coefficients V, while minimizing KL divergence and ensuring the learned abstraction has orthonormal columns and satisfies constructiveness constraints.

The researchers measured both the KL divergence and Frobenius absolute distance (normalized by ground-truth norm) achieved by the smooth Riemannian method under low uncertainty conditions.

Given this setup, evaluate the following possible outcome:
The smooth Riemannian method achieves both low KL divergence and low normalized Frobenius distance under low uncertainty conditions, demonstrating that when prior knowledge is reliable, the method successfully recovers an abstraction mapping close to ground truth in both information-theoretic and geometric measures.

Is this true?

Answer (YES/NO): YES